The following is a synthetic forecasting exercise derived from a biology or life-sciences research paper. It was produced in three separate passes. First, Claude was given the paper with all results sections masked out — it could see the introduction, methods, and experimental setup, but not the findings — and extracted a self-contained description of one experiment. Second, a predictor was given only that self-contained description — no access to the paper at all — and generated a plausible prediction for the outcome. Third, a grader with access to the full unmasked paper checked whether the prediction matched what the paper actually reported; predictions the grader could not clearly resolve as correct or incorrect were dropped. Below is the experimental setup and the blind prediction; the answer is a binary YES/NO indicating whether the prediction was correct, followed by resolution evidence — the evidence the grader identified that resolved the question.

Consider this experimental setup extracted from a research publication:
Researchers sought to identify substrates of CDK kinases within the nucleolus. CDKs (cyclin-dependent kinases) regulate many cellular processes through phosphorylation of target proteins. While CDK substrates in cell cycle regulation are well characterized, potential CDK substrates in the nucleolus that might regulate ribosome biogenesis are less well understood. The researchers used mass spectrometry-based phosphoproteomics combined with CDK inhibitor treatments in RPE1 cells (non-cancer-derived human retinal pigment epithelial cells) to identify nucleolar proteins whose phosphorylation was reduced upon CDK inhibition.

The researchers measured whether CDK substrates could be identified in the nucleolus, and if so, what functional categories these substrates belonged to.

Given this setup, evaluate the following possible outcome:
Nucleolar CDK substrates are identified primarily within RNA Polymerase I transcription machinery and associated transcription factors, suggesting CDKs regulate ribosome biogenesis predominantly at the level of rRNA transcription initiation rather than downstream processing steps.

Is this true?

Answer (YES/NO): NO